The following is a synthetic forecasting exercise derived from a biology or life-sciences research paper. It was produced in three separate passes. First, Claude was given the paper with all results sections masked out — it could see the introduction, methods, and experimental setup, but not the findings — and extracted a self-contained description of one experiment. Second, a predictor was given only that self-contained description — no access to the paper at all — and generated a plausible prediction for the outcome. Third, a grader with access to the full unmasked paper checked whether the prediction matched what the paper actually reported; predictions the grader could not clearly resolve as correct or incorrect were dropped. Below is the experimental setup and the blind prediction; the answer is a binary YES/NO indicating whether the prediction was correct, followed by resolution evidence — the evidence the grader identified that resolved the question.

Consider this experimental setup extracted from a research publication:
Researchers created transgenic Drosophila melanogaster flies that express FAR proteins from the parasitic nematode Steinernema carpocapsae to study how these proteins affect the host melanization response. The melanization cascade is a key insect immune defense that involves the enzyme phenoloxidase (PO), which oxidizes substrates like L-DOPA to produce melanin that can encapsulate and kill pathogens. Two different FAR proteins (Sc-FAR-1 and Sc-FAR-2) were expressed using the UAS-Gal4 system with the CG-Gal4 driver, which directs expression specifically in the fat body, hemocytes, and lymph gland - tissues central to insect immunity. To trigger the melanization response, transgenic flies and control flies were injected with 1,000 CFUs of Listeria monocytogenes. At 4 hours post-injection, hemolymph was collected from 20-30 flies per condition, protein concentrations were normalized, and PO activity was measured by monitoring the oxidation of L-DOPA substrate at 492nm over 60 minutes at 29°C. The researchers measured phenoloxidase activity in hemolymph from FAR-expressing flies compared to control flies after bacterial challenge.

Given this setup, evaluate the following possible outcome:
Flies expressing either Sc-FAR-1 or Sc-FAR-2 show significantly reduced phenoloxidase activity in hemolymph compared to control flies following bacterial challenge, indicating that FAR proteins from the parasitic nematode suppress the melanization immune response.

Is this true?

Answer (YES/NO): YES